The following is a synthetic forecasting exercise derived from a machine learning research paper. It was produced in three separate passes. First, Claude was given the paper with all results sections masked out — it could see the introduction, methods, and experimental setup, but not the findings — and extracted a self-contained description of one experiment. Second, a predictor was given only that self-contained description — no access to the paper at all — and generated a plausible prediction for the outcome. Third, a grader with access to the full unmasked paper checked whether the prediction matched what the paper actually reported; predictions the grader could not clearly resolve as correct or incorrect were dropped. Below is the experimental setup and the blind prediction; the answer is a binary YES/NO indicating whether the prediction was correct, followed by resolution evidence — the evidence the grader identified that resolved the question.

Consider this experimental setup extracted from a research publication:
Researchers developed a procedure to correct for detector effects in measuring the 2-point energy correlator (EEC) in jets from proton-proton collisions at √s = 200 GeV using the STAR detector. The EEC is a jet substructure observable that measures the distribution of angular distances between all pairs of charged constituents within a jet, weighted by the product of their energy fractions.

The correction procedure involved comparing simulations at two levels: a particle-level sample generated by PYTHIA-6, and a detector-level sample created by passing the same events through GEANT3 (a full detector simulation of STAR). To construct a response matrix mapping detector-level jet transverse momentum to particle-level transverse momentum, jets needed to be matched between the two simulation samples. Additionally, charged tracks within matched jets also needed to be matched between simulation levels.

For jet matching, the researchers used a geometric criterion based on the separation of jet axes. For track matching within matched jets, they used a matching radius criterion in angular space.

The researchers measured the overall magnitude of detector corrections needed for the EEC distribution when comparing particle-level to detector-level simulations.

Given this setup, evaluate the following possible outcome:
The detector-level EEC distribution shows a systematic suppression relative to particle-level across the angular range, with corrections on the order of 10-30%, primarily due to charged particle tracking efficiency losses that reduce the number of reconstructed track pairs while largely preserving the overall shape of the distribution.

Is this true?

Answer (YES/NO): NO